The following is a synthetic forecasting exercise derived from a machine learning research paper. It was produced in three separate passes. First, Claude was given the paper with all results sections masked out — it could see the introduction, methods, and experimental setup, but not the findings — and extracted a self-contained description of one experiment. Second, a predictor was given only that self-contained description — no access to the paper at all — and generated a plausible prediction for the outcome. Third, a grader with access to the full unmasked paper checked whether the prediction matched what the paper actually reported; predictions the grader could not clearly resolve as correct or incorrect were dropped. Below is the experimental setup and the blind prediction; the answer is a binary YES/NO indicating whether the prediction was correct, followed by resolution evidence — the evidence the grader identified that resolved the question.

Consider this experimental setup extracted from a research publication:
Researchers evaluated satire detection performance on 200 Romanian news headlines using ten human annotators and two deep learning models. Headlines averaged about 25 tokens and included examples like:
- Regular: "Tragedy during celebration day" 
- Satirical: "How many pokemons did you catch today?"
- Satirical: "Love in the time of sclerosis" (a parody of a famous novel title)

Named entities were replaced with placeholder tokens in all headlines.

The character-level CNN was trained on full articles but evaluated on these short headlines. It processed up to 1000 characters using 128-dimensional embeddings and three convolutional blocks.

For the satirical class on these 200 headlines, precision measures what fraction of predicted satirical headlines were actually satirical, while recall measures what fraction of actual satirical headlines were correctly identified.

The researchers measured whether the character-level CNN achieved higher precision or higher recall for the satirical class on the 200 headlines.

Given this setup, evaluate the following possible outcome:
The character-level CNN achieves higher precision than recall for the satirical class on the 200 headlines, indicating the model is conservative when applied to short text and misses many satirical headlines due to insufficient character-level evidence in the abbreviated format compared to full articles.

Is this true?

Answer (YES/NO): NO